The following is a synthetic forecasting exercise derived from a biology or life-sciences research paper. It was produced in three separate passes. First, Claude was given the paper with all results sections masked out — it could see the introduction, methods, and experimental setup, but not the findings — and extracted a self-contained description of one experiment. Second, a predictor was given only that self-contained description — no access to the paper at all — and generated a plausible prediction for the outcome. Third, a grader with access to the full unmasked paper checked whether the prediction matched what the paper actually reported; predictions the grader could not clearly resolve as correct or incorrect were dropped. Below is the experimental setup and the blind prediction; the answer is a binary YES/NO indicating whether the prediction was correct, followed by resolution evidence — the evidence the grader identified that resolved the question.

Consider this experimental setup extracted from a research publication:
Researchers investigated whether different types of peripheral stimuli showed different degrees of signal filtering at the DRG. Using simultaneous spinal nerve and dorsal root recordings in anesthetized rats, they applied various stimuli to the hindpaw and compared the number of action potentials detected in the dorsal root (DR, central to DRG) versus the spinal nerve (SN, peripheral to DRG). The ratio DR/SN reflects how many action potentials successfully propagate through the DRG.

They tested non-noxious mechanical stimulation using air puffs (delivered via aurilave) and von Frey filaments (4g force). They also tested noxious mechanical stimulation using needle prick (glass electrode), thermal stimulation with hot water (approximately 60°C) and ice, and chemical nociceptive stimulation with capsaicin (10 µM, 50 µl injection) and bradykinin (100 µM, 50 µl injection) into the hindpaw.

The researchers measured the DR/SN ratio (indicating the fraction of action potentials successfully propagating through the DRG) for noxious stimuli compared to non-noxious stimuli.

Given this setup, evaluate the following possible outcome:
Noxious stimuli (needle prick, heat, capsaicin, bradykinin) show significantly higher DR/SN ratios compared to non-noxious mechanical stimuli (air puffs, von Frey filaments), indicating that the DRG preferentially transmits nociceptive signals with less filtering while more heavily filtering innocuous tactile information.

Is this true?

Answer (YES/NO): NO